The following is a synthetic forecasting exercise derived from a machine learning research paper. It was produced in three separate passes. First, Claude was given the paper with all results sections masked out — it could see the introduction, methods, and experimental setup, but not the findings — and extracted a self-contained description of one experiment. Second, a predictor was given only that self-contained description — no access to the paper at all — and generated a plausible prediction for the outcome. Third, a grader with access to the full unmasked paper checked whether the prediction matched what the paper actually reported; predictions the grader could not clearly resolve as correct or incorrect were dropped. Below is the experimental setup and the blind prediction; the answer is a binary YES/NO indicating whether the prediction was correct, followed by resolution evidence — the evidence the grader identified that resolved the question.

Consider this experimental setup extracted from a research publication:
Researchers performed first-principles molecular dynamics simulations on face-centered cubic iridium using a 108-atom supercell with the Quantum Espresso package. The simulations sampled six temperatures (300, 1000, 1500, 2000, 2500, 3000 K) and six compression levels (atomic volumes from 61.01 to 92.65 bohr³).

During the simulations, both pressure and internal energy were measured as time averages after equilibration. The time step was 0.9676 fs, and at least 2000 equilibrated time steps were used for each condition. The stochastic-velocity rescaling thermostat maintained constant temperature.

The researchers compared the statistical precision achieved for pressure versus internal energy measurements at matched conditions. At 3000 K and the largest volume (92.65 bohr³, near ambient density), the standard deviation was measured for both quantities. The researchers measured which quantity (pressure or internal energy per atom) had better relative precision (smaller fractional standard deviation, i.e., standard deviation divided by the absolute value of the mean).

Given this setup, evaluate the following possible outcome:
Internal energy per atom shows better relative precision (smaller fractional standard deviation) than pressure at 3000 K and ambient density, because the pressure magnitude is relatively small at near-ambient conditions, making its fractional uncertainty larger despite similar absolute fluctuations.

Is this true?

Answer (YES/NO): YES